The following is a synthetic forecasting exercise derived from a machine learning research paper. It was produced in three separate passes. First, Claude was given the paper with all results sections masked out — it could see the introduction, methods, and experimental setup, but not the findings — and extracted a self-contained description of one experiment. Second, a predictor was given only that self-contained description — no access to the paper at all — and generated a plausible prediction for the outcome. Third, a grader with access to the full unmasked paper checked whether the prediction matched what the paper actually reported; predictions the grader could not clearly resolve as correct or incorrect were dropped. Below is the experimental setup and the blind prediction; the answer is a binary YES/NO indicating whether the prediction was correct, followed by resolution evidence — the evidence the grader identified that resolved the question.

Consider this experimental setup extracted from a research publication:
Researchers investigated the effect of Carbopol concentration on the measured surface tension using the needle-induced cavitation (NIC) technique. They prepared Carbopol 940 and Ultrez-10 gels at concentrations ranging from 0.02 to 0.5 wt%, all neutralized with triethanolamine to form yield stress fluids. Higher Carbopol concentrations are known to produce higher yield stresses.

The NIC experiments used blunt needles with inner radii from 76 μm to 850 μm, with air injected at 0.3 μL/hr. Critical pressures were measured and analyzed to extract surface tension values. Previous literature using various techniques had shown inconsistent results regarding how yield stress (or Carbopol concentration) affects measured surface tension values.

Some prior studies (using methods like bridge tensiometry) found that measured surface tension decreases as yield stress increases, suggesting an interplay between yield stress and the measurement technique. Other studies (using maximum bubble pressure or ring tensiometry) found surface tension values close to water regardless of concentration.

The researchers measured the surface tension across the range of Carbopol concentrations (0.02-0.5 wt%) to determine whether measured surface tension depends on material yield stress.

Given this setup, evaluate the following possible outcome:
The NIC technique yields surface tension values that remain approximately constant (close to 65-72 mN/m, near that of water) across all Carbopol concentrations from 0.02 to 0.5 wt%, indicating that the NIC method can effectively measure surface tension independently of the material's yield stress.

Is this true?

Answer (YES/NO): YES